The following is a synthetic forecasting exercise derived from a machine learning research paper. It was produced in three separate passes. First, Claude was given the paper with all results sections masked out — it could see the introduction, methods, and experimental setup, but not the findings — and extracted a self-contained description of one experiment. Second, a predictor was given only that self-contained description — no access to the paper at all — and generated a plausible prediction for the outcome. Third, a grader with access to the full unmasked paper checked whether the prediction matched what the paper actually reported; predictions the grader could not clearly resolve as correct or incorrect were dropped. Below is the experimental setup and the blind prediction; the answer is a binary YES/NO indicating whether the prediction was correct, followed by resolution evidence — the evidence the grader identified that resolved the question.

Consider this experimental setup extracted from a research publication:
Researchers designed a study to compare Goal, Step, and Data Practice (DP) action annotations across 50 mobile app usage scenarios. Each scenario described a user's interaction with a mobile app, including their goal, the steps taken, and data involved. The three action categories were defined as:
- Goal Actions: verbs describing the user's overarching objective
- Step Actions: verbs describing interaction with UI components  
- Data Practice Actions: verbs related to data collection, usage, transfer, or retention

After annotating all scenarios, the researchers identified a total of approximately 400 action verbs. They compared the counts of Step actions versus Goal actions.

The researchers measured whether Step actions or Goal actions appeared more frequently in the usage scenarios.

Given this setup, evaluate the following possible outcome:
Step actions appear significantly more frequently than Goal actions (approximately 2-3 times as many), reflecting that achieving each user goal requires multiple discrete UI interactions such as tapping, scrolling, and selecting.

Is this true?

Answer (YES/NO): NO